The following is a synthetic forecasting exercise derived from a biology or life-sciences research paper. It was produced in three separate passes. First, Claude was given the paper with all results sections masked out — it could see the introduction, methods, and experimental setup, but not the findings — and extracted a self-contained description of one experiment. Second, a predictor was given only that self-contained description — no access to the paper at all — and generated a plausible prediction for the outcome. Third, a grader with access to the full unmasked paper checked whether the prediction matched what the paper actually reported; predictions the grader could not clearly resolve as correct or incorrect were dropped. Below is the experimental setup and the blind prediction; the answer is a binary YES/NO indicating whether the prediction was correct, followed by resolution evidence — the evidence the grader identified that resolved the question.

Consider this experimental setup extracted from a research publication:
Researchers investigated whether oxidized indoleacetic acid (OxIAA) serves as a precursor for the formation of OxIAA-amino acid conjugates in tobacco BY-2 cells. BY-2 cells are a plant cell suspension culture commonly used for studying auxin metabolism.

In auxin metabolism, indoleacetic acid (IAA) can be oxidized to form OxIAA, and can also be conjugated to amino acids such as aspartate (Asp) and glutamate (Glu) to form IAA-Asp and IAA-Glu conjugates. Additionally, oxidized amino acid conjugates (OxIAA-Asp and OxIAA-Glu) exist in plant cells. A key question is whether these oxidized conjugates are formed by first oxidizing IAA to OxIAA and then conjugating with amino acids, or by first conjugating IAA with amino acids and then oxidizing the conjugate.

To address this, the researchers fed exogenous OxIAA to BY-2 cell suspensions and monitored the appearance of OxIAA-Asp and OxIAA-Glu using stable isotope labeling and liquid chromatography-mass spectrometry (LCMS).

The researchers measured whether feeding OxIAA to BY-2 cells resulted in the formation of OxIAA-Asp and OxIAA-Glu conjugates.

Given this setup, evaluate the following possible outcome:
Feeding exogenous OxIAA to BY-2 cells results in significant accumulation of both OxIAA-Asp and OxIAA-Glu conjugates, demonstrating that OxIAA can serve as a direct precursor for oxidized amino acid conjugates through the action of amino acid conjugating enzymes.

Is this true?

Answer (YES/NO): NO